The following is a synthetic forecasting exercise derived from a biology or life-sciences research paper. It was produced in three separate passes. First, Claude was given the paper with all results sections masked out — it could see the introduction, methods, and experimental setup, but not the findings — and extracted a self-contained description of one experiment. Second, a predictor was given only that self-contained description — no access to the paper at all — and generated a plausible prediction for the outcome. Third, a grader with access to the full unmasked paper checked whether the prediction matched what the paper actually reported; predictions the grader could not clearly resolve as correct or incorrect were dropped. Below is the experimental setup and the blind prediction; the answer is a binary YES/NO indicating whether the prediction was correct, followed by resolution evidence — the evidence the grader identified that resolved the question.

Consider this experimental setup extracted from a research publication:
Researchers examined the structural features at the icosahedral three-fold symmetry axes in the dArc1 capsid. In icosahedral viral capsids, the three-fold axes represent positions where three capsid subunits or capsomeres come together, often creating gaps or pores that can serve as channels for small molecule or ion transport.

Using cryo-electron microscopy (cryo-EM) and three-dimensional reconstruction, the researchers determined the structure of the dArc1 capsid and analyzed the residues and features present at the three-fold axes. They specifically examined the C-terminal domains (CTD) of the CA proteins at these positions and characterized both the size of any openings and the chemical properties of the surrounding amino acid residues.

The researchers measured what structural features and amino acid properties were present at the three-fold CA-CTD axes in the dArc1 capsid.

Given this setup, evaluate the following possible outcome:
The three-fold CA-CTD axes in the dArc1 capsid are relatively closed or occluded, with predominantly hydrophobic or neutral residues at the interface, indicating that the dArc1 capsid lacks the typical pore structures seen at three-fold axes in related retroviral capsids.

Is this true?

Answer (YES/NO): NO